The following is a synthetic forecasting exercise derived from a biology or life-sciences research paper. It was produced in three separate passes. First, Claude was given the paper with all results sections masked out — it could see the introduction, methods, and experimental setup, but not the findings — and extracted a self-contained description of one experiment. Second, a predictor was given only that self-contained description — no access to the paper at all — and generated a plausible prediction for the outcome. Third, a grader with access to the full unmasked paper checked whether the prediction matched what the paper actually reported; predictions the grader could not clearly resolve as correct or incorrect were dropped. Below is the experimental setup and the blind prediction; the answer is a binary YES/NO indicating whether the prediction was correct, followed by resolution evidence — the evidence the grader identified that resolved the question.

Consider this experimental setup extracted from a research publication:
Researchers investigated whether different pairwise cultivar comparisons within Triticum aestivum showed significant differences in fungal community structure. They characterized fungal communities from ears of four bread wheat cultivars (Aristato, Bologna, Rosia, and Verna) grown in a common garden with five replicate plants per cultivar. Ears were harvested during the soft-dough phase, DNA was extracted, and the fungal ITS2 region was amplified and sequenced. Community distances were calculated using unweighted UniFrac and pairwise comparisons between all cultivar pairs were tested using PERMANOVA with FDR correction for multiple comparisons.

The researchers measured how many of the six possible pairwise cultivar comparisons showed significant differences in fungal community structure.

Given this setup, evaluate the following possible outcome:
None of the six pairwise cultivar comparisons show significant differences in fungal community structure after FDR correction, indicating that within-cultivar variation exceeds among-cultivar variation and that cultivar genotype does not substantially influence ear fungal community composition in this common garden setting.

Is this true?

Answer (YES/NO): NO